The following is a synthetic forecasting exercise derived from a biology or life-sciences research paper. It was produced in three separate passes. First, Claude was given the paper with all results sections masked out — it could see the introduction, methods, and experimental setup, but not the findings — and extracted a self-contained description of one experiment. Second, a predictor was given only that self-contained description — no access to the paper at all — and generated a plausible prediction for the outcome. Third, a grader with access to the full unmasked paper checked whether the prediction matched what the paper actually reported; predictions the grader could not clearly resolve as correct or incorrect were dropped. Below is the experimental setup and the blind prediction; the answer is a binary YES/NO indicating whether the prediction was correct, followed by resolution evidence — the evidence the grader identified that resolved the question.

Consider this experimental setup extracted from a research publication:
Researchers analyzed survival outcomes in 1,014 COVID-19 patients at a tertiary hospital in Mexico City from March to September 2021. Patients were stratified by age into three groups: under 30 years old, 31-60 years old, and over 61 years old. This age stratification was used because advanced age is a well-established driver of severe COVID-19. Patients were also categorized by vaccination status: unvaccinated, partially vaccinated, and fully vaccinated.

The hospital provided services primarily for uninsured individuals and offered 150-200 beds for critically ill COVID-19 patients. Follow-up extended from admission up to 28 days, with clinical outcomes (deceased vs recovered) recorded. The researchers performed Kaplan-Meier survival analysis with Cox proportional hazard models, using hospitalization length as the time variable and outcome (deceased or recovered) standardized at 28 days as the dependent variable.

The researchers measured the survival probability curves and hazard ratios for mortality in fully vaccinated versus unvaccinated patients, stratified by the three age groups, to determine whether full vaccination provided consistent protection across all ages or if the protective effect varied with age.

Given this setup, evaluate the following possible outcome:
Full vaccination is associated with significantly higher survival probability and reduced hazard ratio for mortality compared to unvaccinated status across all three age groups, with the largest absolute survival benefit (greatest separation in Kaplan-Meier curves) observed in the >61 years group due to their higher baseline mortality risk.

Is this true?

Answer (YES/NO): NO